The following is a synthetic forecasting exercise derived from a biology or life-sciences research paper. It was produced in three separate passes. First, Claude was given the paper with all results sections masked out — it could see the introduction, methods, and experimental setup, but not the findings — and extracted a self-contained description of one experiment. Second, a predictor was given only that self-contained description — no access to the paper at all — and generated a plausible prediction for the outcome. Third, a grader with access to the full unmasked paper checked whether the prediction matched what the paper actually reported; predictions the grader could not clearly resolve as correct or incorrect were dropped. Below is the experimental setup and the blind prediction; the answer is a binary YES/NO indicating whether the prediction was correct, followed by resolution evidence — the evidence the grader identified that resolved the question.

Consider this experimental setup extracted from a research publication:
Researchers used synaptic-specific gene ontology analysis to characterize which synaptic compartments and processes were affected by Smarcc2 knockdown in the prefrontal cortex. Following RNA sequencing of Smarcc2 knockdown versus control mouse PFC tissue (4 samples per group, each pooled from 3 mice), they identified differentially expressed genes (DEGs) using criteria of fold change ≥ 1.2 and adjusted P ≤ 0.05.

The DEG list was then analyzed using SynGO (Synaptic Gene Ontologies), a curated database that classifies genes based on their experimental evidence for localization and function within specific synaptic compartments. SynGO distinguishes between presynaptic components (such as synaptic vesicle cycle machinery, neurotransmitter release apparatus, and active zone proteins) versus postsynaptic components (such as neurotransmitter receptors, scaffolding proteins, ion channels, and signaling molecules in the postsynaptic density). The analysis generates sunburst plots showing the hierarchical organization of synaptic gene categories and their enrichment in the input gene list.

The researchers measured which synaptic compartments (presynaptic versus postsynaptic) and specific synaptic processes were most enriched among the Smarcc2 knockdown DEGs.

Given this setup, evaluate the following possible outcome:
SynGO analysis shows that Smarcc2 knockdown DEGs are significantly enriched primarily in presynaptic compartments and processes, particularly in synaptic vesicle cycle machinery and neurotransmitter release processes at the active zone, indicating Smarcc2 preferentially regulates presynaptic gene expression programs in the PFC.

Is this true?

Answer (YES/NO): NO